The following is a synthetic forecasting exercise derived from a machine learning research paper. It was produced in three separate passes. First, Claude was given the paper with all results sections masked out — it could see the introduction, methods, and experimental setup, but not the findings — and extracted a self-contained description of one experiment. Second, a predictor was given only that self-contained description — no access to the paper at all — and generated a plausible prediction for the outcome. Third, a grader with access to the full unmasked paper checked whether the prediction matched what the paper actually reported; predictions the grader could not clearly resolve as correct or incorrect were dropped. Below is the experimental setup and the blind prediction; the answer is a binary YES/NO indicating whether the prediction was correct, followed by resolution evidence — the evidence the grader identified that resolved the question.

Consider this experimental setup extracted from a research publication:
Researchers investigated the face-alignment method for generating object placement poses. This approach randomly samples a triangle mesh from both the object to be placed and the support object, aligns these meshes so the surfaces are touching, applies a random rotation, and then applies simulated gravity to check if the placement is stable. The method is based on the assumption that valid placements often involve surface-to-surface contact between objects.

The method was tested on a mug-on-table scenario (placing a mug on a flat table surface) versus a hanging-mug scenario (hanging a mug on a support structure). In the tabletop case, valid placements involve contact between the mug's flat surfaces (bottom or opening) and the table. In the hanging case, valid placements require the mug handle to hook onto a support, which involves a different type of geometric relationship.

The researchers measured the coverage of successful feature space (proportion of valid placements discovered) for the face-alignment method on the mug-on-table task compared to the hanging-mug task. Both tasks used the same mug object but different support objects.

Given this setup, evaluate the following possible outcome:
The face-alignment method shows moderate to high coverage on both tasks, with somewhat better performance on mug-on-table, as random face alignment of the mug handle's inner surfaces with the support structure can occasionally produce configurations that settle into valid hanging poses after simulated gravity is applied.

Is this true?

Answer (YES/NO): NO